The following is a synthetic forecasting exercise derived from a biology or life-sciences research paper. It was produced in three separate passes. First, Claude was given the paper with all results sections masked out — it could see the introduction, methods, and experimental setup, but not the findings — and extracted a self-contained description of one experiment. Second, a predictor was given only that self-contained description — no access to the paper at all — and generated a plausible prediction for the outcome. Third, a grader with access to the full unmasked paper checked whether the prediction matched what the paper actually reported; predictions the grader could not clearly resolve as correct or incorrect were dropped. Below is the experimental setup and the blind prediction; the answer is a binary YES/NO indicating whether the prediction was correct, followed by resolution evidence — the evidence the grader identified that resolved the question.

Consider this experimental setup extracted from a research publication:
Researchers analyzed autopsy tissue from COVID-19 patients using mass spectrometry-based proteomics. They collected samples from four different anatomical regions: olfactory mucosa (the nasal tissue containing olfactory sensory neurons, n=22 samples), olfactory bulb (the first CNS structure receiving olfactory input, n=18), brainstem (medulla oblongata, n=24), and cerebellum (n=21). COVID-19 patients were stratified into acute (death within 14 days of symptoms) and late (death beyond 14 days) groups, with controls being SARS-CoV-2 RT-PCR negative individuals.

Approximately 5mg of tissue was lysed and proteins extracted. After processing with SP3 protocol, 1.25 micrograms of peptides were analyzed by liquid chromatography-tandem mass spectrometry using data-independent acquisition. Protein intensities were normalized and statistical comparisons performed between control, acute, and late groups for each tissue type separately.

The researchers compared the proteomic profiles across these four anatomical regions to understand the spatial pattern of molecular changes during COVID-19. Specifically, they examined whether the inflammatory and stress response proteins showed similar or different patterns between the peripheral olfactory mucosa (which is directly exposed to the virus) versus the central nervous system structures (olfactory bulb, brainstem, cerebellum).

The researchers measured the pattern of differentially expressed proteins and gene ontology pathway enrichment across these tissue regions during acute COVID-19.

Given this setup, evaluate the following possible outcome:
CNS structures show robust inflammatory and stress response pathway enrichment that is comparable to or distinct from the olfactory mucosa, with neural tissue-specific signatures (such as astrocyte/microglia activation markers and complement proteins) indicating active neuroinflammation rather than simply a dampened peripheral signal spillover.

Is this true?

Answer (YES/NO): YES